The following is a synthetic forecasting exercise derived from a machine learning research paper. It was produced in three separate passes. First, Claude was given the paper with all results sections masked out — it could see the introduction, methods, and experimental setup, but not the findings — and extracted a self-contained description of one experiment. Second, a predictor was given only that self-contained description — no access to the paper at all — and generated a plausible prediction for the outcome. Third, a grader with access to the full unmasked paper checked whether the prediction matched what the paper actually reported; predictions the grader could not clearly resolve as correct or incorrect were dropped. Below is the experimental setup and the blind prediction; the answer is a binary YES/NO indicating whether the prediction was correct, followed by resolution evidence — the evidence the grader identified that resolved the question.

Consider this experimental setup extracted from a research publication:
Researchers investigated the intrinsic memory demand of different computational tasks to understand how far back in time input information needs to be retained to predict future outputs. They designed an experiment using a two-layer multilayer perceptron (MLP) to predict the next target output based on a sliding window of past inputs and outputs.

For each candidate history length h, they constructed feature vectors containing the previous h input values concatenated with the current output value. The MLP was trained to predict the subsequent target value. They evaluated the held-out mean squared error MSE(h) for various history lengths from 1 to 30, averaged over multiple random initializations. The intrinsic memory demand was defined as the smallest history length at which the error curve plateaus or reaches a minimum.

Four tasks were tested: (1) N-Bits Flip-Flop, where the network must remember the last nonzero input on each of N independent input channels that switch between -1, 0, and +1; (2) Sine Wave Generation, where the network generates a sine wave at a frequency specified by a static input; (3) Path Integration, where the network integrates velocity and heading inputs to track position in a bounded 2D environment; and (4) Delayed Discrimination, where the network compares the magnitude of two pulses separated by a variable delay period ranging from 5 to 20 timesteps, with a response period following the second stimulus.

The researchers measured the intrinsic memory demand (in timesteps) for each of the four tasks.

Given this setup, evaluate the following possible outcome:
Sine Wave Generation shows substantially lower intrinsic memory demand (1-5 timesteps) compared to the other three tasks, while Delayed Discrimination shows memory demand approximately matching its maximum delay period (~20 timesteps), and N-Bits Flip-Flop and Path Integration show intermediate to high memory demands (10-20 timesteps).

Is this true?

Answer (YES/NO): NO